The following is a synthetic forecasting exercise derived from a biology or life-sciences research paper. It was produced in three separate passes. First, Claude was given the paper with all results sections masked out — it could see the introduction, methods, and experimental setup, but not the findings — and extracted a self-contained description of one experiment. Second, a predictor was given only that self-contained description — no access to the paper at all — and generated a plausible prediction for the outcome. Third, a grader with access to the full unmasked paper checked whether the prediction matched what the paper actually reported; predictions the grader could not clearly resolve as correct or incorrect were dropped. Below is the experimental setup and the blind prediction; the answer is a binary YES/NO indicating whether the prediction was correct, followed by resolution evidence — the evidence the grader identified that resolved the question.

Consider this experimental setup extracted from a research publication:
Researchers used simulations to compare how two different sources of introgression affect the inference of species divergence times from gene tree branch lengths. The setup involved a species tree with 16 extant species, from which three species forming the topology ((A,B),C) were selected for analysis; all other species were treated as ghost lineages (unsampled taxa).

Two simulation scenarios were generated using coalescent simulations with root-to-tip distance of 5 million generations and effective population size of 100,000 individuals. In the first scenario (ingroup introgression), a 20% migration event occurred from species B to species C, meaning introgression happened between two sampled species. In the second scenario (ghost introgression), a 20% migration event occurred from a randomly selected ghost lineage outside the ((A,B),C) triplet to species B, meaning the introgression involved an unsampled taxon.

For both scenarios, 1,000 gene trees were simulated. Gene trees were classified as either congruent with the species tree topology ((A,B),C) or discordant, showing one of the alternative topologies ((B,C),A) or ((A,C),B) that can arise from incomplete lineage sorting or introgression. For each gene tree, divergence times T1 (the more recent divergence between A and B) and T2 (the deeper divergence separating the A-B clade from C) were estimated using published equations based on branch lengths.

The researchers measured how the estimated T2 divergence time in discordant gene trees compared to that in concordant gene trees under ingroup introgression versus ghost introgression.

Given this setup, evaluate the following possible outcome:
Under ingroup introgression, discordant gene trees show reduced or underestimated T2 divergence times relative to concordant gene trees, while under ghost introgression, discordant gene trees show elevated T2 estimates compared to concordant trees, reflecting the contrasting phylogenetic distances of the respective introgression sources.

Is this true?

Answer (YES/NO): YES